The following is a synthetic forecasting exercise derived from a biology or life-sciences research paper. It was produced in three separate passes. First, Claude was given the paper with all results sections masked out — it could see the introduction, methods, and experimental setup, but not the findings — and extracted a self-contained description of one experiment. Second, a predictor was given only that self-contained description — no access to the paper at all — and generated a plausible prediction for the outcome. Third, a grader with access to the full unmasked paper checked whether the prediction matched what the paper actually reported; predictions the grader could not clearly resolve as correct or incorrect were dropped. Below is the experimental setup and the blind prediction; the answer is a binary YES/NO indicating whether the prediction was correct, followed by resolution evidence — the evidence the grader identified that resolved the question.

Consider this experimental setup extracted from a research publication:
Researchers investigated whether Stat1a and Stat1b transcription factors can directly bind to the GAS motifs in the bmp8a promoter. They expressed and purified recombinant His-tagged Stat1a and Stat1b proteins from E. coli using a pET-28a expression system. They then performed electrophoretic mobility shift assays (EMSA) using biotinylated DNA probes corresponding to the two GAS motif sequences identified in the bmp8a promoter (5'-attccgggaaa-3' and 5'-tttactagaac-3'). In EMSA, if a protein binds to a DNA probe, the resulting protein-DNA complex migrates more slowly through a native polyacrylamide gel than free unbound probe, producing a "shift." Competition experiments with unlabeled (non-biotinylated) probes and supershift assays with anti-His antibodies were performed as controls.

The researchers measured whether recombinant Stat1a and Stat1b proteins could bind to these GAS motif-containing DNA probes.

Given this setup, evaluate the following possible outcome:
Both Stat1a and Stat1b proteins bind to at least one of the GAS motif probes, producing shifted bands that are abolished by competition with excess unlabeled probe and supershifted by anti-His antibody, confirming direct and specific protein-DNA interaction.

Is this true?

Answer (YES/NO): NO